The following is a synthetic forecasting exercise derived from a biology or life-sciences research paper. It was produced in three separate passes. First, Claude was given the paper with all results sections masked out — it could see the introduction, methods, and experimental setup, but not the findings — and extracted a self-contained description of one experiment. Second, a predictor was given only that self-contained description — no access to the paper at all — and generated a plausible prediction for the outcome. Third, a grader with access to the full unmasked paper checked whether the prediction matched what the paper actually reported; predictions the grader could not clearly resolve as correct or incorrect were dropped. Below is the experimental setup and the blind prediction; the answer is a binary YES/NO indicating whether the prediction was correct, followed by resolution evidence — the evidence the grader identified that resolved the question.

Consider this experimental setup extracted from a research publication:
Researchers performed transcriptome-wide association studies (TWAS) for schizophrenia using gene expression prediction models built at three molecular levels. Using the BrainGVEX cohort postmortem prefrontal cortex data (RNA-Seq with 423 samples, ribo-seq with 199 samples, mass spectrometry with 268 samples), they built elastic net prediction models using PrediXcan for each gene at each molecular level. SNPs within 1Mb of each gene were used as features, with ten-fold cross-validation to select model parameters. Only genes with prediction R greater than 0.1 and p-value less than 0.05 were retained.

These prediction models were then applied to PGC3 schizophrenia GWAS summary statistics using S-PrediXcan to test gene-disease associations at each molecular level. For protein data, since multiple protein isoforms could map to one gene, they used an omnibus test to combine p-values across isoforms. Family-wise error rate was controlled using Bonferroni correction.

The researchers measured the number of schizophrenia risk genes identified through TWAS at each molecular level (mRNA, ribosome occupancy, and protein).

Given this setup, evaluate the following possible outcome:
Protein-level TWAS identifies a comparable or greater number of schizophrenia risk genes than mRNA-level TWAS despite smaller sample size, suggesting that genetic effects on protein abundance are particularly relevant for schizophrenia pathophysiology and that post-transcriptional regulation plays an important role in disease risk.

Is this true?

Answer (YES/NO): NO